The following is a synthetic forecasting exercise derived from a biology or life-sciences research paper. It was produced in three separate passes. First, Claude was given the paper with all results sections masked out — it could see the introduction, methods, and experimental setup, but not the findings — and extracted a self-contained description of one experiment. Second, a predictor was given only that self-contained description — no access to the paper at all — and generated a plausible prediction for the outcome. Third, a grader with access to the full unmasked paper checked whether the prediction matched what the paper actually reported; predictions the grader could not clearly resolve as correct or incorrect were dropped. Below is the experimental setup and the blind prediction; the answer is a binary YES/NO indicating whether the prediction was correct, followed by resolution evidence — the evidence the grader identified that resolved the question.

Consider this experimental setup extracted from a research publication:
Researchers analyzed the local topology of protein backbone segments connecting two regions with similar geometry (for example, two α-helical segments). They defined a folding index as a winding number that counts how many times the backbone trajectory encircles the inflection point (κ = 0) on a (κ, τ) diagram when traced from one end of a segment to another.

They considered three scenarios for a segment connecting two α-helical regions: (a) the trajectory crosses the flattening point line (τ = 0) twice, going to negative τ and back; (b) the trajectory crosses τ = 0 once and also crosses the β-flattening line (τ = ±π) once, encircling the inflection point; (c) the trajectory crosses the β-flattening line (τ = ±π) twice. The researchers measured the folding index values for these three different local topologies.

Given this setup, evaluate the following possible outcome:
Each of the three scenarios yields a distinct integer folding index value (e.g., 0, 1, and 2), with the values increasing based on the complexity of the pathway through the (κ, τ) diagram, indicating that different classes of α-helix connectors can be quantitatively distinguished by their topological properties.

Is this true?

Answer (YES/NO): NO